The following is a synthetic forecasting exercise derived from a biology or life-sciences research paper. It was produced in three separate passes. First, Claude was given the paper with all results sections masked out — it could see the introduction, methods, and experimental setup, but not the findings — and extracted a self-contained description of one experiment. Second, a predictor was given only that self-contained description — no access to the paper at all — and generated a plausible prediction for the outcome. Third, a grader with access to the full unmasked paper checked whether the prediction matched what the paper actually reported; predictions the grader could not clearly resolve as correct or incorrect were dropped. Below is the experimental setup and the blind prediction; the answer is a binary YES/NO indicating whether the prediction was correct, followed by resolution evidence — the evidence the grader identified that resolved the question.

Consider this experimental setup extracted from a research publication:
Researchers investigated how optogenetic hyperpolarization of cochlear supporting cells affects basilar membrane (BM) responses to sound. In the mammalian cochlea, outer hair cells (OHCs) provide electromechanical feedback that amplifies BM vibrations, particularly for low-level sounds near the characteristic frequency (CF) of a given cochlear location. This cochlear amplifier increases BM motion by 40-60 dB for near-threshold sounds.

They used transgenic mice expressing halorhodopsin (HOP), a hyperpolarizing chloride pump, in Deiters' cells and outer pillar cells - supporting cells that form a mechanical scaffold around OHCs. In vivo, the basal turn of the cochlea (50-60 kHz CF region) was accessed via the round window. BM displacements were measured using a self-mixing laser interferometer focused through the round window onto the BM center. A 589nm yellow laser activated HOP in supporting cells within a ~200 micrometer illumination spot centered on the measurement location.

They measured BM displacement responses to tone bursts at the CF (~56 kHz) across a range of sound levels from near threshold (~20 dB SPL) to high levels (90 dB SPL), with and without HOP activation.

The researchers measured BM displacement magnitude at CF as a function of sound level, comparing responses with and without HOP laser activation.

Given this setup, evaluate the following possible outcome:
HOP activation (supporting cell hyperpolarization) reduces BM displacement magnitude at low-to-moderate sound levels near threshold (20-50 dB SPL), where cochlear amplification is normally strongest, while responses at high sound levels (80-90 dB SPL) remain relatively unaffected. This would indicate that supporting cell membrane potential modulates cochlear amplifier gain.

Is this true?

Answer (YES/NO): NO